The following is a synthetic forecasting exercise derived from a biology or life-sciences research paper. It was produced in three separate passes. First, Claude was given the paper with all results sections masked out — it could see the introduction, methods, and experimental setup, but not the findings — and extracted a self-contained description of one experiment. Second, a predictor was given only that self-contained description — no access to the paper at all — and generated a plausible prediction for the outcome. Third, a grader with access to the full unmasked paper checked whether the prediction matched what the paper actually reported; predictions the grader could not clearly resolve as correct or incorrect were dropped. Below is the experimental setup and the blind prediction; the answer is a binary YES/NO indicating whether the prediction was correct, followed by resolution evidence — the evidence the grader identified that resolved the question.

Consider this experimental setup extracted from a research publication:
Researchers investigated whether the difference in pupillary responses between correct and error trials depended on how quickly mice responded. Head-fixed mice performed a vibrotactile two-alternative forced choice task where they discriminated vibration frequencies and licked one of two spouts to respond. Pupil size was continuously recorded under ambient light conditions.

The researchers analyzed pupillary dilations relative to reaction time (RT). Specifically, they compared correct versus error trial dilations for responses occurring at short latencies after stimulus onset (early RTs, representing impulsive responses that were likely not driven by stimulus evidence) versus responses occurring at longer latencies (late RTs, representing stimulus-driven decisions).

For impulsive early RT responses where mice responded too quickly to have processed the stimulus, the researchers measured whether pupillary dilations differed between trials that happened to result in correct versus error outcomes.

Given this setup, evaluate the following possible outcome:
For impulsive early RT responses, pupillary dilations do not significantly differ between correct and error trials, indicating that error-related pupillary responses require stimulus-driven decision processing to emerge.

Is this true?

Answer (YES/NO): YES